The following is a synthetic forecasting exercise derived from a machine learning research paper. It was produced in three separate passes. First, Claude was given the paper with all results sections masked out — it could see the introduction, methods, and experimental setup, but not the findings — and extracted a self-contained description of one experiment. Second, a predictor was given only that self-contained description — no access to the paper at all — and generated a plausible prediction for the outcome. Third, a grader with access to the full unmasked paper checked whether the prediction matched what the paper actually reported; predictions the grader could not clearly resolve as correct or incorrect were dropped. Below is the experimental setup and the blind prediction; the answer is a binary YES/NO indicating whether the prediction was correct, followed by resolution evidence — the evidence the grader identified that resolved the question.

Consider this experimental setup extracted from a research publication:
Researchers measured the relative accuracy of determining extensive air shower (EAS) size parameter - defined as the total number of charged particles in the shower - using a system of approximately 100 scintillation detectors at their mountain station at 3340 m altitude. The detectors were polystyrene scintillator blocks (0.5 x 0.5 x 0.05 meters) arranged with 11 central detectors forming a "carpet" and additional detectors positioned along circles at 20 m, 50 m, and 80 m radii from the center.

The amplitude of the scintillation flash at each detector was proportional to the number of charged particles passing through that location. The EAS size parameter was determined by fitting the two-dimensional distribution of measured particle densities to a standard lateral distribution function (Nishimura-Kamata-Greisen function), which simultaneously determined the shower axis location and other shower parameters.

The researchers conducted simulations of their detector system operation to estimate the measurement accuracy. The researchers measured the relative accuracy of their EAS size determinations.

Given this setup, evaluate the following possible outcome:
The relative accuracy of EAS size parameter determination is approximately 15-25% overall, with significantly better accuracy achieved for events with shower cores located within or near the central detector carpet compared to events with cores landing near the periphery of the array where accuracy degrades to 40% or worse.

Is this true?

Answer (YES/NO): NO